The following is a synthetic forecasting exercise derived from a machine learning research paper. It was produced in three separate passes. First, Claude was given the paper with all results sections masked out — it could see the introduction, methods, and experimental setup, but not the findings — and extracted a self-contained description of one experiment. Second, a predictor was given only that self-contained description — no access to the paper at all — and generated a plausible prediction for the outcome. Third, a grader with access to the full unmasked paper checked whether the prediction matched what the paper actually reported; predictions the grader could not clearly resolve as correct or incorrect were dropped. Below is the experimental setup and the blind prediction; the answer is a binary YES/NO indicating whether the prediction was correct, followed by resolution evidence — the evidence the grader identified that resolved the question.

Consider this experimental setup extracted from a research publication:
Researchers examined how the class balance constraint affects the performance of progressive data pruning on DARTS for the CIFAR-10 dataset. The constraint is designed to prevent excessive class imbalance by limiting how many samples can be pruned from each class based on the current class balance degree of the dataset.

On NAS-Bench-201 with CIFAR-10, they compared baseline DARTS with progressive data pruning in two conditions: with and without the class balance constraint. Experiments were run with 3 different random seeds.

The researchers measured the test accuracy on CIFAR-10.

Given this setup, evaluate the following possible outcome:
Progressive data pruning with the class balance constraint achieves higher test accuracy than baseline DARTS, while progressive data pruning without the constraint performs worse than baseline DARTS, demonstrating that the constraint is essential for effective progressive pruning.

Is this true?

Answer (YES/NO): NO